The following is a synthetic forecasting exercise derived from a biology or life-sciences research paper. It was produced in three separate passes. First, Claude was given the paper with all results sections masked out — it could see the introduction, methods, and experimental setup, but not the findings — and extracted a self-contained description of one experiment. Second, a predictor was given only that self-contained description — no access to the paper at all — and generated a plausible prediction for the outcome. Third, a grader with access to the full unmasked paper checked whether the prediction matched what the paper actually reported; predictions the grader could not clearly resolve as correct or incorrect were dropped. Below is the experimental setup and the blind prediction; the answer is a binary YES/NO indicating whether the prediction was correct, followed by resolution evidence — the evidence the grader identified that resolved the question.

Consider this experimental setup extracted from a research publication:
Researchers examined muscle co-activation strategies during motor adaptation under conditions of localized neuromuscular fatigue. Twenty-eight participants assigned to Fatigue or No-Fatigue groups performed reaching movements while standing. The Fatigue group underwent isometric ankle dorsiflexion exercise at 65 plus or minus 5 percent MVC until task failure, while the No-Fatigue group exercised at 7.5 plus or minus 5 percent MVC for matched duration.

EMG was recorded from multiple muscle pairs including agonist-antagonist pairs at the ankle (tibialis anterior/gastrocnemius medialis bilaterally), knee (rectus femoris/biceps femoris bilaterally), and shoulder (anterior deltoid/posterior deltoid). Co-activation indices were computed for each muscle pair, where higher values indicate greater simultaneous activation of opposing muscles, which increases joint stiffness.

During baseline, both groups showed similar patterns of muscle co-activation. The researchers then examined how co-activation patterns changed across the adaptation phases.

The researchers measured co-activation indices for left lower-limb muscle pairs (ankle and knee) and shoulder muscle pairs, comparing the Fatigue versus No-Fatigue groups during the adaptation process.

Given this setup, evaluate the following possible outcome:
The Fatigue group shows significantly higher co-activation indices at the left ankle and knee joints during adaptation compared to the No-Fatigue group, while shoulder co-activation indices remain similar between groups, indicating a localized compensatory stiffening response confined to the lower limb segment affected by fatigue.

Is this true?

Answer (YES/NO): NO